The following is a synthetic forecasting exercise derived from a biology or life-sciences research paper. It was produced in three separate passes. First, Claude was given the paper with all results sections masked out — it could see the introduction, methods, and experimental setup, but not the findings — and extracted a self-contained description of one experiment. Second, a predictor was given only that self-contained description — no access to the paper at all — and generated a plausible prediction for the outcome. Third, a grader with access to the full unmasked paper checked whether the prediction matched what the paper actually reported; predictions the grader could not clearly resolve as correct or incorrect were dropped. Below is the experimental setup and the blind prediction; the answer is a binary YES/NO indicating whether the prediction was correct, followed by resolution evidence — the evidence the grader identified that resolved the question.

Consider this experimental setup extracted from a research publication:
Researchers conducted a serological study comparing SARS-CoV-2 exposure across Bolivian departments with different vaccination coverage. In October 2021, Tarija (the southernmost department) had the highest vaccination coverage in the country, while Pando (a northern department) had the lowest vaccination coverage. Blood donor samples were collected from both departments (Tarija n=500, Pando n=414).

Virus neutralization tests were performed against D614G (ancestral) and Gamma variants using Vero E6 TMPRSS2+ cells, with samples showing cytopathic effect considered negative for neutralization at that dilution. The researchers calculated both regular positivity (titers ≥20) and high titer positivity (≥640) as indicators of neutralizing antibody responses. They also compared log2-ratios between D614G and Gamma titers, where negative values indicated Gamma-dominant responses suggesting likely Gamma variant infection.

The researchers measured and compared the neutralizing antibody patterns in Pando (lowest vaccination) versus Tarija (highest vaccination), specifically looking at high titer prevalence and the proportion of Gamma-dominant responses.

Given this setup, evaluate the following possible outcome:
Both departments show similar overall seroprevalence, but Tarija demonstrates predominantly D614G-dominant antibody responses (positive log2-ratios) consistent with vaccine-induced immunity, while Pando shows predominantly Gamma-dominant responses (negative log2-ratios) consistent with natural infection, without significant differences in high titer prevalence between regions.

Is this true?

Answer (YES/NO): NO